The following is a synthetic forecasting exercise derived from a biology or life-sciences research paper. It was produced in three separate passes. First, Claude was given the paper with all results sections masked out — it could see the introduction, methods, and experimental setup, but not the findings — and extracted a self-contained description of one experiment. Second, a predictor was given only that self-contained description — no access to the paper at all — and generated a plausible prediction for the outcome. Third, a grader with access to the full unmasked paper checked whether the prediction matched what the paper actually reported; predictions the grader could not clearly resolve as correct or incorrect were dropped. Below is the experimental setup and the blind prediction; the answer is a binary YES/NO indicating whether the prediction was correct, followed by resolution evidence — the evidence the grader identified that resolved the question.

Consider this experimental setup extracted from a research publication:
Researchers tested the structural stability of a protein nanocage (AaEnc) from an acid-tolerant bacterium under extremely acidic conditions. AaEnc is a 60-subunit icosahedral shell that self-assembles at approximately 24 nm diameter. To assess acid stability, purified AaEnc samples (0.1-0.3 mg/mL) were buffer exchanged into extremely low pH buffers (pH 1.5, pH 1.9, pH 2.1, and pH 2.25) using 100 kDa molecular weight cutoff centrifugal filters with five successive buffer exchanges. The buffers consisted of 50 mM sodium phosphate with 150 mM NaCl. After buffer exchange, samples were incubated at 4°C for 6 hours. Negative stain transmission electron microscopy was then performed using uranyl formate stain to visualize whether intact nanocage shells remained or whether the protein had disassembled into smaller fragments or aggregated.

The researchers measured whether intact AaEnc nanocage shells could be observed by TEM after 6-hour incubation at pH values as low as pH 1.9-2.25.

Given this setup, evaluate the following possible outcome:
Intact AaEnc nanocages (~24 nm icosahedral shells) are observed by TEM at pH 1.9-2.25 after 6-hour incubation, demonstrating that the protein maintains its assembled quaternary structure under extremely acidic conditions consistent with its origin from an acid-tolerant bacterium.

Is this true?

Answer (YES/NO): YES